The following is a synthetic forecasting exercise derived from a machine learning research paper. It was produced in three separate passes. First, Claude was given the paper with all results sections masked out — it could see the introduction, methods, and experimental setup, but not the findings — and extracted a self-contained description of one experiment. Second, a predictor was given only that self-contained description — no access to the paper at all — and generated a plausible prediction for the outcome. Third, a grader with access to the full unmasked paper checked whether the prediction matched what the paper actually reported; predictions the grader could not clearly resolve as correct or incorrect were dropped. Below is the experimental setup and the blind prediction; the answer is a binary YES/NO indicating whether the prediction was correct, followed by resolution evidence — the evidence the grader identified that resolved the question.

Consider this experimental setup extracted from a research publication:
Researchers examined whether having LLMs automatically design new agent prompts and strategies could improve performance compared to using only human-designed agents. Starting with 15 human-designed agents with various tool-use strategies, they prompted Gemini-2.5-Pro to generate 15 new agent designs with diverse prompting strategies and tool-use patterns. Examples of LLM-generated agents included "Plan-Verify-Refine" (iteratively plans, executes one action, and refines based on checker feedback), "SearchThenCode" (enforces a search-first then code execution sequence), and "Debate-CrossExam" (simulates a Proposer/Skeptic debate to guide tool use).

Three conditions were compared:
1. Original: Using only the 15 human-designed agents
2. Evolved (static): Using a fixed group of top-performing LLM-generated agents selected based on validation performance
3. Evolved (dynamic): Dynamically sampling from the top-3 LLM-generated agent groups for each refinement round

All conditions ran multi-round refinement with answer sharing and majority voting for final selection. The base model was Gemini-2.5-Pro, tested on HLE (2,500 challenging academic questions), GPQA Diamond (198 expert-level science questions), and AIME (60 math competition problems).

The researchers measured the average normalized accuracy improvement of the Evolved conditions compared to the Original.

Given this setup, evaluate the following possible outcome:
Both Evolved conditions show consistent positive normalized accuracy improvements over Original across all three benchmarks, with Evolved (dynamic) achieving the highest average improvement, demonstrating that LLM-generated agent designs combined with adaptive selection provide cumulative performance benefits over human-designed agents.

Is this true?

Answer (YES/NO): NO